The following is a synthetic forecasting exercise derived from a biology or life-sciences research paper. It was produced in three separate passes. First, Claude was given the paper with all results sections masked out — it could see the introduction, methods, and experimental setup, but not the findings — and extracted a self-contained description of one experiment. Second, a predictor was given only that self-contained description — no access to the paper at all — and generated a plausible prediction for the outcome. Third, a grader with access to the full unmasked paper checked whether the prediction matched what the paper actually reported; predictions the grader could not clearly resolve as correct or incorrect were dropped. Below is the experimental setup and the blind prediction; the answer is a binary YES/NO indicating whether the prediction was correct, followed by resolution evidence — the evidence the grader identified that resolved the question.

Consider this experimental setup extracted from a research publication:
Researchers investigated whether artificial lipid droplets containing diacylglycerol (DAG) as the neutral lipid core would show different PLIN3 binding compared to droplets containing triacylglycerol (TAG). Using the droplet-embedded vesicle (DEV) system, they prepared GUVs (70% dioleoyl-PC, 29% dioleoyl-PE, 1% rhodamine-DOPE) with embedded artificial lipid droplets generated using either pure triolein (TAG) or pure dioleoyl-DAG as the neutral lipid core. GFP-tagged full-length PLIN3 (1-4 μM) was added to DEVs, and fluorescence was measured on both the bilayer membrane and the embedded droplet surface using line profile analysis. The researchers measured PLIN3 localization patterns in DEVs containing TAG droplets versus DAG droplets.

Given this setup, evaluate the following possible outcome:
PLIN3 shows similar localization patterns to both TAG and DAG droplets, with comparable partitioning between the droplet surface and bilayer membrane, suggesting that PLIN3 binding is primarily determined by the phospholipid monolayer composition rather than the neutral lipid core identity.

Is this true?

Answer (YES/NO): NO